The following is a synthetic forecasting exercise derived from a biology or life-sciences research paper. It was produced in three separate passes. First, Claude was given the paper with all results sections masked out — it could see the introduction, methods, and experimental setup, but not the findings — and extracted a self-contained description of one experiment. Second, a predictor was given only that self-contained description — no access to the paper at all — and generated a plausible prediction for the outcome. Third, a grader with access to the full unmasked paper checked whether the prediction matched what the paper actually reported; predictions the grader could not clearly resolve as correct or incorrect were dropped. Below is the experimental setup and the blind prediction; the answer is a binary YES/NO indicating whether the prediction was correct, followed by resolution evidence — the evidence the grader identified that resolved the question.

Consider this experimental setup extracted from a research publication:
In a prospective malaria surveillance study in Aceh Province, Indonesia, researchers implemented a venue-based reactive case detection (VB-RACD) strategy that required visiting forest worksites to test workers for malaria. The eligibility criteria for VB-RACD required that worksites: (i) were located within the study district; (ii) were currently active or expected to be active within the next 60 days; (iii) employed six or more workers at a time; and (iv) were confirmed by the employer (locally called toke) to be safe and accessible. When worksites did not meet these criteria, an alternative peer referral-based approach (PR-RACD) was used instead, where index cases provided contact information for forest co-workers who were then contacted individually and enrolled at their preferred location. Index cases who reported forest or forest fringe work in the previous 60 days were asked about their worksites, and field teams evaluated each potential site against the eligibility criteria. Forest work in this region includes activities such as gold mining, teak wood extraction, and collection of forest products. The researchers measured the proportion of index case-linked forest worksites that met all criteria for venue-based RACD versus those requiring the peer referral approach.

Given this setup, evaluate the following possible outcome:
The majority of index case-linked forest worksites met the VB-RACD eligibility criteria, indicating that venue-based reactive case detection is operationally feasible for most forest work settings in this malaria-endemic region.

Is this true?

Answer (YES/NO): NO